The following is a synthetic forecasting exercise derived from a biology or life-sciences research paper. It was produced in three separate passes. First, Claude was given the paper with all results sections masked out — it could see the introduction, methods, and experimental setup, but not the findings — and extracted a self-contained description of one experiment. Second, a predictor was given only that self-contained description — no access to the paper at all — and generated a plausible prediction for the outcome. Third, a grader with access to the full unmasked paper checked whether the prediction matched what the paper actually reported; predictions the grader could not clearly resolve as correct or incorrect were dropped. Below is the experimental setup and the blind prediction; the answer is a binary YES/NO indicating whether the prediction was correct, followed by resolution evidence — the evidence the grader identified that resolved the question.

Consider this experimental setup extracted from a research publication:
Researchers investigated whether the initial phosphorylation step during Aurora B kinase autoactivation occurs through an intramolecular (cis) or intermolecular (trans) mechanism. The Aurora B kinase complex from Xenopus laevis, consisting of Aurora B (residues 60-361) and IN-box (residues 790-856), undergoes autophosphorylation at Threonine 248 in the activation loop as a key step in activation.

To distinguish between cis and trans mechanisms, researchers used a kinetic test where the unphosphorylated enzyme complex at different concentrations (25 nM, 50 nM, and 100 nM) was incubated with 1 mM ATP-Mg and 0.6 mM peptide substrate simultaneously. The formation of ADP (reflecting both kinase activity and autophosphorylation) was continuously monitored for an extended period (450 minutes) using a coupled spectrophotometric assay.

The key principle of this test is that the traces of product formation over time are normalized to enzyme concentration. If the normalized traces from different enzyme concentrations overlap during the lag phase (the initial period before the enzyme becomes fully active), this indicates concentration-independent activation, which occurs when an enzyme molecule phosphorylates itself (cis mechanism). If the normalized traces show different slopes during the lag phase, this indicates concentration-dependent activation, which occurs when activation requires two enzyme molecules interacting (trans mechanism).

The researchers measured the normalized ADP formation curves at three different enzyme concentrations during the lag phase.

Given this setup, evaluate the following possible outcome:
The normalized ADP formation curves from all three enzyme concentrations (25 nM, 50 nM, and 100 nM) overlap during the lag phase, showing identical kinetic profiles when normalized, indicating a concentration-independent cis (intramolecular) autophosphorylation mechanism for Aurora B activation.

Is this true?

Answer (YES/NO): YES